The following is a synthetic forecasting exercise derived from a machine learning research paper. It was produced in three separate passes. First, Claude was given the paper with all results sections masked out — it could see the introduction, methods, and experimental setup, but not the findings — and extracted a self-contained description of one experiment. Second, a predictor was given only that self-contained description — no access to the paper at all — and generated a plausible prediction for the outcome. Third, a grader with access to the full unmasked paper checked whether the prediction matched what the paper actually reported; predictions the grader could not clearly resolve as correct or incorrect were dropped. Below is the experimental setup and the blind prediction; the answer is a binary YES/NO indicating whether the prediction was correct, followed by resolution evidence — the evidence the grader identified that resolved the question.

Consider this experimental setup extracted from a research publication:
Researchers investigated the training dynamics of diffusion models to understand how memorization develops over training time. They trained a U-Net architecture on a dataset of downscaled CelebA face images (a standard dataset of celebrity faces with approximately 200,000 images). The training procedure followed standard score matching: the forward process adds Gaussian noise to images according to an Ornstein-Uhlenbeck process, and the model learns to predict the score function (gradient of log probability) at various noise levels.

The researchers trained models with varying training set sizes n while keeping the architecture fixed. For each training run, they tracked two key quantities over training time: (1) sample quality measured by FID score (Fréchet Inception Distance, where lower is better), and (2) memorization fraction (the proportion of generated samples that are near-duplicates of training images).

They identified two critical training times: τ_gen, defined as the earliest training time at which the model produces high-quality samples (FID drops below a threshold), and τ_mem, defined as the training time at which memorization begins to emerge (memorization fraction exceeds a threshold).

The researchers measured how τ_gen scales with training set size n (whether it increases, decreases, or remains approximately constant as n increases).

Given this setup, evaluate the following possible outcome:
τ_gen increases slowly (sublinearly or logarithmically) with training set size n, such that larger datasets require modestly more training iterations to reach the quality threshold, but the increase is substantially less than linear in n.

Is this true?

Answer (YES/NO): NO